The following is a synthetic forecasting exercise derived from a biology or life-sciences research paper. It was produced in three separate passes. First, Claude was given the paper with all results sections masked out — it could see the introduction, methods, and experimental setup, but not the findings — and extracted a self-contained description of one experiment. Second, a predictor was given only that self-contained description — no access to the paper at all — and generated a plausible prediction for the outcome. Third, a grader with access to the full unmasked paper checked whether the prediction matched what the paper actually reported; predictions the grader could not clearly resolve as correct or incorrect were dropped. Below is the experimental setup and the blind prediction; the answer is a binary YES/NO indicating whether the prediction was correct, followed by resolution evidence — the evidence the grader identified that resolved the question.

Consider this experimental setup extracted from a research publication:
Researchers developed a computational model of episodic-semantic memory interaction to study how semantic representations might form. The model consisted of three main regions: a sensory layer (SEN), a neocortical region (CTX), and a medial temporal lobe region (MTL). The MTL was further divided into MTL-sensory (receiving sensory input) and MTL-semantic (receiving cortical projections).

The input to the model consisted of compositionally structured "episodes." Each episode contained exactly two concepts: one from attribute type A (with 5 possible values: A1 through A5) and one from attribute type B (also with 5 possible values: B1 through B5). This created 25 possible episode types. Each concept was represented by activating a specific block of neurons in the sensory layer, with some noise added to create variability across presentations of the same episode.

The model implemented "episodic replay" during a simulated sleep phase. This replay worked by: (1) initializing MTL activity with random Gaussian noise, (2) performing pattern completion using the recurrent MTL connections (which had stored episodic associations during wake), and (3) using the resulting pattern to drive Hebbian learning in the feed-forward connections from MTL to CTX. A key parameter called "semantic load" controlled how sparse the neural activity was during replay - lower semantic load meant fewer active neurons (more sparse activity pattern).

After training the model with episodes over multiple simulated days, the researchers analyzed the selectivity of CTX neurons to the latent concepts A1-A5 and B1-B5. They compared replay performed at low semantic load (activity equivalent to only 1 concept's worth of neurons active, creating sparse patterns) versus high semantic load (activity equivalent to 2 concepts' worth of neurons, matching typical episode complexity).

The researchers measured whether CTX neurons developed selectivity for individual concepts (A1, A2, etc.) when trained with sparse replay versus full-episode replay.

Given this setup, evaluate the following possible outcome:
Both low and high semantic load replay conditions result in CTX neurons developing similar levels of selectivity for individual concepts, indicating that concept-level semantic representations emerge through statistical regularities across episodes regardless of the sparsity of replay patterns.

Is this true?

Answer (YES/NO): NO